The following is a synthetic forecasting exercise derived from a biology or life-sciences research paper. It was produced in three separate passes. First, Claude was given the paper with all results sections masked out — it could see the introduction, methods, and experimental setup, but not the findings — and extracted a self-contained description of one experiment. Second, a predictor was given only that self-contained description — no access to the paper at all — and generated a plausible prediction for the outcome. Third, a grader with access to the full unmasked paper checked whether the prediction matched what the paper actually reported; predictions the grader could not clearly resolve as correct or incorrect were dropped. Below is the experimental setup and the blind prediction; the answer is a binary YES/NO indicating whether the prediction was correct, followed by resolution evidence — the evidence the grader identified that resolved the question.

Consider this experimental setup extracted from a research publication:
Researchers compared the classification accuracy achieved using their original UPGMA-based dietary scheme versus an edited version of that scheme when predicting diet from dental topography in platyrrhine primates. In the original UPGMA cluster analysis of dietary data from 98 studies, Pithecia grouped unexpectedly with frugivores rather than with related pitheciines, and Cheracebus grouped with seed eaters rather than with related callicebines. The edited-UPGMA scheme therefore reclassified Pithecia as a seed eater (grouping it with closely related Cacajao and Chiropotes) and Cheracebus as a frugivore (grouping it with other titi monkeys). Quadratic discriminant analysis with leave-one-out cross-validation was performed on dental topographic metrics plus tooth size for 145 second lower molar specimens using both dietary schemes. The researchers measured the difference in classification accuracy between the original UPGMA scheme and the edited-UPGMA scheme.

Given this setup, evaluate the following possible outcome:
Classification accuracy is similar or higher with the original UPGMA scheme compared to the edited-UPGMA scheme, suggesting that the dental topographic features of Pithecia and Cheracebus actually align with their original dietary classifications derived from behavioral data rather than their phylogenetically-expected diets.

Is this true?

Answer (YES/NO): NO